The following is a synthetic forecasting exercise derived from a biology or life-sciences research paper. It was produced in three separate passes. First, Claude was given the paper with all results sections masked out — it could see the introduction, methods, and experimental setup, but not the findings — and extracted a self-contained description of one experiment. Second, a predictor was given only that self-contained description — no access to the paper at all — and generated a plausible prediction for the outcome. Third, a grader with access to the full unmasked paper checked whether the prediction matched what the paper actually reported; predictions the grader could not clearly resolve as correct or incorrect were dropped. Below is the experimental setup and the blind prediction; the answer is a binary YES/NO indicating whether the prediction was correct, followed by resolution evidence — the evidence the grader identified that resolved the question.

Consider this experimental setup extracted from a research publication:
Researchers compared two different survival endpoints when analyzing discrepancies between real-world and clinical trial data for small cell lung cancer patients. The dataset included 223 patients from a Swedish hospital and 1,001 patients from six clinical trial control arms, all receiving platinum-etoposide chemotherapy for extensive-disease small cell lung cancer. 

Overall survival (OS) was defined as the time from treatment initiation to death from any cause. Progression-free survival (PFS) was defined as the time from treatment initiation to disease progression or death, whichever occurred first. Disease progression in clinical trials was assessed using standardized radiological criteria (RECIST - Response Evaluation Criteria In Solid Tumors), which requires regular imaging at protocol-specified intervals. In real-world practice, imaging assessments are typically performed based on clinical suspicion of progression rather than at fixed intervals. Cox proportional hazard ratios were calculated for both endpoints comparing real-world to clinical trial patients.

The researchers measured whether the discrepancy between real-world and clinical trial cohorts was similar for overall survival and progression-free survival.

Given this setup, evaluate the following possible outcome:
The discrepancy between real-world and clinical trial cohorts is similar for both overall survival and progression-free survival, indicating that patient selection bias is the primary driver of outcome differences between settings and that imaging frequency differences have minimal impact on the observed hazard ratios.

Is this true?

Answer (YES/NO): NO